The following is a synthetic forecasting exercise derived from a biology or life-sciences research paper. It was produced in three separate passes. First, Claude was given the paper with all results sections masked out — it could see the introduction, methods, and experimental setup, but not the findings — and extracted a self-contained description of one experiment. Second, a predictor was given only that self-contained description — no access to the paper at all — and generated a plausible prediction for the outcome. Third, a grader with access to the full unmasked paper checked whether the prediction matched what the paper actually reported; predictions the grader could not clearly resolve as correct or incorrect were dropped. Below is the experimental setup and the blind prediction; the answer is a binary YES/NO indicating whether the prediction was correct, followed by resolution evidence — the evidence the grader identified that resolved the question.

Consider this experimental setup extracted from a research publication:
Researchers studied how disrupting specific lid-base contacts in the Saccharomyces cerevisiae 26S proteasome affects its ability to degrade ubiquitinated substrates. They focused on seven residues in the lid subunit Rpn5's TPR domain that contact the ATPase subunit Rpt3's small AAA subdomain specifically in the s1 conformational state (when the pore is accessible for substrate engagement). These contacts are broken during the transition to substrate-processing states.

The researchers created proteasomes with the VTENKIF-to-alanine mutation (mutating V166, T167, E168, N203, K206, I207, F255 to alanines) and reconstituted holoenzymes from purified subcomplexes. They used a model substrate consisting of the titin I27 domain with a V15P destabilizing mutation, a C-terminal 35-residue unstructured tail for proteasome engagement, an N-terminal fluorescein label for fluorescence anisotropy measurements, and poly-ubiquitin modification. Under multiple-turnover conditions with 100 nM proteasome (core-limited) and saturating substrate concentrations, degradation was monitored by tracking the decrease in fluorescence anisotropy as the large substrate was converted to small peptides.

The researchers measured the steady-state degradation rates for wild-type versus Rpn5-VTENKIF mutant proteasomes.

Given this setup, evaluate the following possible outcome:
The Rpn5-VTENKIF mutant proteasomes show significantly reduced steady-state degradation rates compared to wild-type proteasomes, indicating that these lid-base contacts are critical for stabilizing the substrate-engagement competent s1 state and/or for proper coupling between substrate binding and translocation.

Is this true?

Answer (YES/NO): YES